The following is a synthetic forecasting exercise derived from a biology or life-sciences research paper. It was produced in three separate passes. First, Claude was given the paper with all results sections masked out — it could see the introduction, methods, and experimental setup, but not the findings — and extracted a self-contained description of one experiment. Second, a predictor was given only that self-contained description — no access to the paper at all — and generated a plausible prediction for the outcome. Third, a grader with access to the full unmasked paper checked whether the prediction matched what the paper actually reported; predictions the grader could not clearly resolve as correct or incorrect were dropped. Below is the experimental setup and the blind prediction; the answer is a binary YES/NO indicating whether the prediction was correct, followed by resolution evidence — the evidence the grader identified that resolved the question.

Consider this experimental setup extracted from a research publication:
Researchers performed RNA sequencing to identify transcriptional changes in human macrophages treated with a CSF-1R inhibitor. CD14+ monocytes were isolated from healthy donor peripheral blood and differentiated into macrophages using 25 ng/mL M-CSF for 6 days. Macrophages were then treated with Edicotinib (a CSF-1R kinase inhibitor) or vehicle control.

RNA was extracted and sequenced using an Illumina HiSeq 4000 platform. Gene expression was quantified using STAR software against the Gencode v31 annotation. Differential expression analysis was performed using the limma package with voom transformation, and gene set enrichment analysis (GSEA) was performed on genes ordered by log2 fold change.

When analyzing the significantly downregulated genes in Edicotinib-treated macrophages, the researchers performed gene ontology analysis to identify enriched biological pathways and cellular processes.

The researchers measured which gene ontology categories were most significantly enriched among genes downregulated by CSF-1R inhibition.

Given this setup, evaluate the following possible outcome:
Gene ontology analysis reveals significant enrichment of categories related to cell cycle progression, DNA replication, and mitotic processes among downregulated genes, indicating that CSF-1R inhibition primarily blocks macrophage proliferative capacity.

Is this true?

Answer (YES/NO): NO